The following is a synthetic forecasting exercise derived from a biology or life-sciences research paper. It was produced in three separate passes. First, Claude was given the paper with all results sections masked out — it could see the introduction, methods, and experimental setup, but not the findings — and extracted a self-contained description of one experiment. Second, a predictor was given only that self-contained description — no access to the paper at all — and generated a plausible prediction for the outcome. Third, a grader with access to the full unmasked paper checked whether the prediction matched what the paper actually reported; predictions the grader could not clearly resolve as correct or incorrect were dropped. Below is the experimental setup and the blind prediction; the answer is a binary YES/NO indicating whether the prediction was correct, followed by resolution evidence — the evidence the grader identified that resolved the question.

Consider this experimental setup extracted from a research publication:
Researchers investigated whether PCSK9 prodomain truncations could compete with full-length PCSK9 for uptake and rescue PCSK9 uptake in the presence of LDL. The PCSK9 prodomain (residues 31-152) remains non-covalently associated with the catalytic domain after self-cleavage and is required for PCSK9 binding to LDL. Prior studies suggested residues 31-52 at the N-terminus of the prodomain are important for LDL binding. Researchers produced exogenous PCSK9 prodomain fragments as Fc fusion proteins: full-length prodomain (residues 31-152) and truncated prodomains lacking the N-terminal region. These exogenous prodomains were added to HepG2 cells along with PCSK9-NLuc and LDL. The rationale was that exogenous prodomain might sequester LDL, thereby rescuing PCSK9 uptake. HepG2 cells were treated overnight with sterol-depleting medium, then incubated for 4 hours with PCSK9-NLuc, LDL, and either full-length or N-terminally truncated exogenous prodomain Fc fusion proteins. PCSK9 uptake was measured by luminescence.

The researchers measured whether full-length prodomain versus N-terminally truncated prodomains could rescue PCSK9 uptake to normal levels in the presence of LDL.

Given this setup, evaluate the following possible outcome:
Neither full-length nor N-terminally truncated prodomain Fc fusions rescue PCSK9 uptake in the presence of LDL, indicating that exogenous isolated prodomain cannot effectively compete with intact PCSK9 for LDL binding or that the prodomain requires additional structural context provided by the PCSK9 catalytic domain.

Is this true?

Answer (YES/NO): NO